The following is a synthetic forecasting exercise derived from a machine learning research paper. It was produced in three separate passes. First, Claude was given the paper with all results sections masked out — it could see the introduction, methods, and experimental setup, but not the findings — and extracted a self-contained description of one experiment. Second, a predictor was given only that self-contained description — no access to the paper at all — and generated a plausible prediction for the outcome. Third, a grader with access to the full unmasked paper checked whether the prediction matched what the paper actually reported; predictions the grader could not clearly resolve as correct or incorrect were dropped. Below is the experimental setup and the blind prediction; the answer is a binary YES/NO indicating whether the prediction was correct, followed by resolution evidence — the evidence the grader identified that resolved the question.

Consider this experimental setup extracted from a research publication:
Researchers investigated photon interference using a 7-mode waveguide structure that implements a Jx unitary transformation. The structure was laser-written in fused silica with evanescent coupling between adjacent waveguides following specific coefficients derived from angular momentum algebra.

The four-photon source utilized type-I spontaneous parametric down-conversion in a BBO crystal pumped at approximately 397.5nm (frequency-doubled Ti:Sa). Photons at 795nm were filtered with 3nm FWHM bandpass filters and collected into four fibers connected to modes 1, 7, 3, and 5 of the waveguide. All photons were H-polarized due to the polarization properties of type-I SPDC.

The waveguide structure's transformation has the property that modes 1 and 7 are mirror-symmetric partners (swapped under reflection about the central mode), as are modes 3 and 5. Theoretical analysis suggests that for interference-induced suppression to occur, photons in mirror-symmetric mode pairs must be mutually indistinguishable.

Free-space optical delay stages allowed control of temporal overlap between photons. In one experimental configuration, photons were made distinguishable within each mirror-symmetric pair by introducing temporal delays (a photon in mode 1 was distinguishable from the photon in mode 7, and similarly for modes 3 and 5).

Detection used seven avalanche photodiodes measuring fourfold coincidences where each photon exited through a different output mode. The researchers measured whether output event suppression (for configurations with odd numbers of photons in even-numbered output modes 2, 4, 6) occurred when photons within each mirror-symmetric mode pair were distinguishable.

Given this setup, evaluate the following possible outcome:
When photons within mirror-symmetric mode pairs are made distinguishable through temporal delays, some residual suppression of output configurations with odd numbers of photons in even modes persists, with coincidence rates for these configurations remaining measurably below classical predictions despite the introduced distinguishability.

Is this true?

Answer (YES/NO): NO